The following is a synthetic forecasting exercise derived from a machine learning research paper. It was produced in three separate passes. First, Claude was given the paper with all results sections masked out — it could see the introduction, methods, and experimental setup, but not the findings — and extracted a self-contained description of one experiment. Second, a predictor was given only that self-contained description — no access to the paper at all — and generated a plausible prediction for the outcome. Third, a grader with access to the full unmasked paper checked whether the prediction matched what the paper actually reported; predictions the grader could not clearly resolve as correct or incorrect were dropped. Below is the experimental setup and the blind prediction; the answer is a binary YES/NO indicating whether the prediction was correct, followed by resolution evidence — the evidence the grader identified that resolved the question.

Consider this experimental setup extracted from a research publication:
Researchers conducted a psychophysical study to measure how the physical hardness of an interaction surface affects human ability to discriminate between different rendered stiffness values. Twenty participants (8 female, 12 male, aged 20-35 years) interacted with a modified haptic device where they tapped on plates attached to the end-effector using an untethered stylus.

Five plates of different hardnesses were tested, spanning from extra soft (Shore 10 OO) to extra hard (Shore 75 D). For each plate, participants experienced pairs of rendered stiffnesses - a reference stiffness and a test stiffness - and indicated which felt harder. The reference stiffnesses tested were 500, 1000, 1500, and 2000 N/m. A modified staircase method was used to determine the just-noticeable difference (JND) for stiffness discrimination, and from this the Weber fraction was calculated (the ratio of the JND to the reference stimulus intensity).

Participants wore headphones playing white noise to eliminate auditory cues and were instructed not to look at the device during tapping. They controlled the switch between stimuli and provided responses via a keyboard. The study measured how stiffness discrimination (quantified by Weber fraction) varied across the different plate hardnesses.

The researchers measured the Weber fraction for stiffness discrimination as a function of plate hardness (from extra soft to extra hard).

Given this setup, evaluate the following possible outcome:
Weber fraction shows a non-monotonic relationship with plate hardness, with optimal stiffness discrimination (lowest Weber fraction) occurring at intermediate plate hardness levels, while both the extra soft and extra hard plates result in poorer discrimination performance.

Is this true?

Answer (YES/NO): NO